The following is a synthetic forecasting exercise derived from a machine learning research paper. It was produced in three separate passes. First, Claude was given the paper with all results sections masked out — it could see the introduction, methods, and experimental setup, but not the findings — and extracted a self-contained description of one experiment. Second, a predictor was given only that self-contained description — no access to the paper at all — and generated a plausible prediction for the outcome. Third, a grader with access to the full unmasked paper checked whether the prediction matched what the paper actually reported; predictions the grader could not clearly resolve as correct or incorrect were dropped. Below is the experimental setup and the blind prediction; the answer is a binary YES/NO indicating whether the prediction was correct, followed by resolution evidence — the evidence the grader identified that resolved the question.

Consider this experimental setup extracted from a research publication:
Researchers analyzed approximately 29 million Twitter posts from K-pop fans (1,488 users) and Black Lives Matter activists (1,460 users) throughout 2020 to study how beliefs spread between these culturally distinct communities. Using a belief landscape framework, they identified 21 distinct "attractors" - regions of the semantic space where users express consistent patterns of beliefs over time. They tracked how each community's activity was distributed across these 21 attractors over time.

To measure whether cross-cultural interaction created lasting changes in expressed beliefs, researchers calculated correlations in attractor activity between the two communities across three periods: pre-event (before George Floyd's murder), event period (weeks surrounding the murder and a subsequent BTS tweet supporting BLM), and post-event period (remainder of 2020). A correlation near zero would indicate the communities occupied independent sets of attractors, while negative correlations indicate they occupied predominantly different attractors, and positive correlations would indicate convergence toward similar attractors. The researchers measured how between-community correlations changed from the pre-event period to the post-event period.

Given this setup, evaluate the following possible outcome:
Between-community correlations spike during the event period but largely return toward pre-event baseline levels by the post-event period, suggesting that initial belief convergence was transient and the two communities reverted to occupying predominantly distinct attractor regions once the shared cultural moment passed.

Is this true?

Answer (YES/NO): NO